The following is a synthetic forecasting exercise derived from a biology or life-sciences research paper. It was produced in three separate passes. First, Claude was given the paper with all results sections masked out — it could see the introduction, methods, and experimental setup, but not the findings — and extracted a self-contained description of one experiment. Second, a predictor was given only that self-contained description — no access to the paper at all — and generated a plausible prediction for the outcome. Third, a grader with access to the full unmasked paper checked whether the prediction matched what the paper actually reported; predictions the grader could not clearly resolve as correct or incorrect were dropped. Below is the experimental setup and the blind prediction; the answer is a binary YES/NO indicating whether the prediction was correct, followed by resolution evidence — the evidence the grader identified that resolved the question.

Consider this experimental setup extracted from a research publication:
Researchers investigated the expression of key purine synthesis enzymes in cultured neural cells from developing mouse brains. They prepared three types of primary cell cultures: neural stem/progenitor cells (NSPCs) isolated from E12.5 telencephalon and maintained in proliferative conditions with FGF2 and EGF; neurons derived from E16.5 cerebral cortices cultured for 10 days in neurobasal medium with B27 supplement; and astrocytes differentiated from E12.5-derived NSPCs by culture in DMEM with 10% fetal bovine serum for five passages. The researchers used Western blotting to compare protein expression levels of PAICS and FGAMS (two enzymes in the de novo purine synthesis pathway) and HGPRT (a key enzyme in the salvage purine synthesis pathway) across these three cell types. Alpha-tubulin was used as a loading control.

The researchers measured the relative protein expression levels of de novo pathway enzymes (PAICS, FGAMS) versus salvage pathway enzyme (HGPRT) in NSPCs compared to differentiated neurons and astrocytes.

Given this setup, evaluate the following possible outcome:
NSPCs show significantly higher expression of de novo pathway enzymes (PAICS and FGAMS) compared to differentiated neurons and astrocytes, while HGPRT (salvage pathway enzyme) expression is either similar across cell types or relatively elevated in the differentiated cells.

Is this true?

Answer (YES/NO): NO